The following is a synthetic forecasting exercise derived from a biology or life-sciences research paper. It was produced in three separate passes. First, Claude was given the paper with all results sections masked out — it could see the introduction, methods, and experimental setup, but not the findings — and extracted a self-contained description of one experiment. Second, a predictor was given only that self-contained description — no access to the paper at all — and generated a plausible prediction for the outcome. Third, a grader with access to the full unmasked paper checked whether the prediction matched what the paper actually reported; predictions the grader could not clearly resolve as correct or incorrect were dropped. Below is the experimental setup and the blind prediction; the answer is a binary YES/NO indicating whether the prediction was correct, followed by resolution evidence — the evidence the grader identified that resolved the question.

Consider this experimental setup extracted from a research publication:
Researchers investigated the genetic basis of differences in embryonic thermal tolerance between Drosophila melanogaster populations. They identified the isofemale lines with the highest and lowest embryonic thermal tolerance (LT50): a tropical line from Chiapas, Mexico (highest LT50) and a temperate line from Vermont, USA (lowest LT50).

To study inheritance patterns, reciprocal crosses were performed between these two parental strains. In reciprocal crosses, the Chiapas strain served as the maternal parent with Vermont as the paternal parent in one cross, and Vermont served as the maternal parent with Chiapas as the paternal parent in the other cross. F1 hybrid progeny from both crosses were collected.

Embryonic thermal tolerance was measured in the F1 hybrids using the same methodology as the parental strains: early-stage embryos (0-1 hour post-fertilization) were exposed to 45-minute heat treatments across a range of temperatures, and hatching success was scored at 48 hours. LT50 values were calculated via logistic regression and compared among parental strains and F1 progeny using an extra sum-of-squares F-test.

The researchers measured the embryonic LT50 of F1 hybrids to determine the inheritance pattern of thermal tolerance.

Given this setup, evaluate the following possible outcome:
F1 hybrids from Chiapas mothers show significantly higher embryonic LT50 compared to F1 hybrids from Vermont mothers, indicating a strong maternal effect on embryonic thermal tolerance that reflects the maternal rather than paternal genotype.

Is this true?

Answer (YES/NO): NO